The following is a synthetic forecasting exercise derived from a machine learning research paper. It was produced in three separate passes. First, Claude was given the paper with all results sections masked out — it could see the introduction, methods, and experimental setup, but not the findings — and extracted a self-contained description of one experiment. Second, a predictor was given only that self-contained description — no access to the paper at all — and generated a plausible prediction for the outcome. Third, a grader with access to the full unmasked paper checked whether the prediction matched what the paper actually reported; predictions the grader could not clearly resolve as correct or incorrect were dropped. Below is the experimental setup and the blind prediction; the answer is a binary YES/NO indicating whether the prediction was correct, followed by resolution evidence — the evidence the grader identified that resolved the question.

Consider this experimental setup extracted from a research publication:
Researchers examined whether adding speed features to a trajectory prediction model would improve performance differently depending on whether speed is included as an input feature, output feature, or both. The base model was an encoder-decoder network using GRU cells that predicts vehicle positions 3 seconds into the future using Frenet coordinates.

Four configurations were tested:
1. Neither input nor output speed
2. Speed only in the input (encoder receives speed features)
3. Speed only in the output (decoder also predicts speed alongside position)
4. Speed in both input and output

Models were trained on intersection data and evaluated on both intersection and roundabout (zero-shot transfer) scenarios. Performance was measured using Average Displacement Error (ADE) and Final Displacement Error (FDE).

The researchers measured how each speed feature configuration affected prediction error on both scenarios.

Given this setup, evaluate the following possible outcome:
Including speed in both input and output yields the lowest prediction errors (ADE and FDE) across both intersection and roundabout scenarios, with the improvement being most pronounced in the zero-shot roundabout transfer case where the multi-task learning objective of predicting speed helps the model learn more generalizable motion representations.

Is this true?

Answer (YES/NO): NO